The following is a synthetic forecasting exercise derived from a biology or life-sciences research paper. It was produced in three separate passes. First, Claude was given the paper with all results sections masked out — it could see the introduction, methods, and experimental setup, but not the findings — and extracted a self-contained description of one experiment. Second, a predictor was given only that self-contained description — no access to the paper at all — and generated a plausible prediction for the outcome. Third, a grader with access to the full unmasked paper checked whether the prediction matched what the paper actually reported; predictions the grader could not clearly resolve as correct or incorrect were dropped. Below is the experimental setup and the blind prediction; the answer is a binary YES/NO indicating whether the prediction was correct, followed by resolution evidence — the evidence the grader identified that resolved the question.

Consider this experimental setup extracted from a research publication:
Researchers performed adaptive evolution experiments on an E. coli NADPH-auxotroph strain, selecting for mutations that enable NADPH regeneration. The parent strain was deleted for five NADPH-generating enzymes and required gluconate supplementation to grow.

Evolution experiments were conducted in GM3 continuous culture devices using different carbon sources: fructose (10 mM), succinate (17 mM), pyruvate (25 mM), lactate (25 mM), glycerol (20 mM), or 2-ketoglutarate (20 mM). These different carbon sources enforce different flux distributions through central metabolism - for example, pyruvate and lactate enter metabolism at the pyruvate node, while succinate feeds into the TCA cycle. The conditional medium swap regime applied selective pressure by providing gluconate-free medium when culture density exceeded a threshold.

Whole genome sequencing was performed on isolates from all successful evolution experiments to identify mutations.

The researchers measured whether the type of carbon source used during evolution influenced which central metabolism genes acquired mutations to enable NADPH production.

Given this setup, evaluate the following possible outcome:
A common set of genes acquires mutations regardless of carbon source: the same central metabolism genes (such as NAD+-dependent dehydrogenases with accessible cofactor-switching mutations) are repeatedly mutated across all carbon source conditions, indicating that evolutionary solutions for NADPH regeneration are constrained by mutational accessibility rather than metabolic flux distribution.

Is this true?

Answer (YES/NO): YES